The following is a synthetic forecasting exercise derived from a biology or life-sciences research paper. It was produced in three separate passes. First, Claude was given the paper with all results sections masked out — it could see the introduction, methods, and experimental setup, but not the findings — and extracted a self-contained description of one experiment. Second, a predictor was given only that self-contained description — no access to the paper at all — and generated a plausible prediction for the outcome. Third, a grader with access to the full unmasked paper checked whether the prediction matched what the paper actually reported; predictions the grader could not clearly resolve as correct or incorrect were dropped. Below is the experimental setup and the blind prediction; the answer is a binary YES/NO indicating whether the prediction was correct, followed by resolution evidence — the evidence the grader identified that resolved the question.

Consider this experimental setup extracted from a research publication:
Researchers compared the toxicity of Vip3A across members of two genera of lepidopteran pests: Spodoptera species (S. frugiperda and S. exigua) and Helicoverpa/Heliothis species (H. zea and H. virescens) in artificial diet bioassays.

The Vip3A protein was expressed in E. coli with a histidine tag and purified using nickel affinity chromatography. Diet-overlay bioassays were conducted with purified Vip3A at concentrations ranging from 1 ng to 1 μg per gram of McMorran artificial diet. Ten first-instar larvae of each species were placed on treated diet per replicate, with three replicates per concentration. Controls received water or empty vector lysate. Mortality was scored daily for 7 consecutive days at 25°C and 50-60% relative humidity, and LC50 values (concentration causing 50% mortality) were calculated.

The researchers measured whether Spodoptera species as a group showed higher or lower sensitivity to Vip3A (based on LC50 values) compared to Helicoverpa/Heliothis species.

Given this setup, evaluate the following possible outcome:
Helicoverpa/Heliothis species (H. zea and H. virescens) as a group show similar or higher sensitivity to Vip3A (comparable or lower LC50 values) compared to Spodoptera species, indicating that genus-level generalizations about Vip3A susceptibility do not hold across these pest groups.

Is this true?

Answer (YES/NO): NO